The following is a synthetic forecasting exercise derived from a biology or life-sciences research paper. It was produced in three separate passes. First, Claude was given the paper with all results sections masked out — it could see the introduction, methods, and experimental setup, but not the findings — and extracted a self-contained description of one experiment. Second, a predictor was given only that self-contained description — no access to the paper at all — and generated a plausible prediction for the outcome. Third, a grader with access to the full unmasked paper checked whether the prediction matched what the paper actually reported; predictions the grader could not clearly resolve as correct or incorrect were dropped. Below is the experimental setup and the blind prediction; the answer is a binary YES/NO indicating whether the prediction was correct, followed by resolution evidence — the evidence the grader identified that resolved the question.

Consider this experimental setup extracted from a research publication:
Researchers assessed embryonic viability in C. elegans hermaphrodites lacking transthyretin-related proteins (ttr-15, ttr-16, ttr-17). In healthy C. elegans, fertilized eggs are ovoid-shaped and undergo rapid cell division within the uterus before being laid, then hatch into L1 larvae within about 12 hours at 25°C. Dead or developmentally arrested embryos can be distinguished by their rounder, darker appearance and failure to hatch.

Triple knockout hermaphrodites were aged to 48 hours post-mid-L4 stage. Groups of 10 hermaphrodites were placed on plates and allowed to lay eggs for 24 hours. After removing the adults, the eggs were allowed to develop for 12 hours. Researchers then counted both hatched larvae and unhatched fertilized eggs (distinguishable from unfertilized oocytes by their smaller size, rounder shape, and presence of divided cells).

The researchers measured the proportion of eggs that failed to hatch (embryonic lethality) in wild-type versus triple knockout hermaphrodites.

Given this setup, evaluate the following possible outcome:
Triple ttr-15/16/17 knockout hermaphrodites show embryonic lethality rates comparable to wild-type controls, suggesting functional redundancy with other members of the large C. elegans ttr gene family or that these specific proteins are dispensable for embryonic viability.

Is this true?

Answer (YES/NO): NO